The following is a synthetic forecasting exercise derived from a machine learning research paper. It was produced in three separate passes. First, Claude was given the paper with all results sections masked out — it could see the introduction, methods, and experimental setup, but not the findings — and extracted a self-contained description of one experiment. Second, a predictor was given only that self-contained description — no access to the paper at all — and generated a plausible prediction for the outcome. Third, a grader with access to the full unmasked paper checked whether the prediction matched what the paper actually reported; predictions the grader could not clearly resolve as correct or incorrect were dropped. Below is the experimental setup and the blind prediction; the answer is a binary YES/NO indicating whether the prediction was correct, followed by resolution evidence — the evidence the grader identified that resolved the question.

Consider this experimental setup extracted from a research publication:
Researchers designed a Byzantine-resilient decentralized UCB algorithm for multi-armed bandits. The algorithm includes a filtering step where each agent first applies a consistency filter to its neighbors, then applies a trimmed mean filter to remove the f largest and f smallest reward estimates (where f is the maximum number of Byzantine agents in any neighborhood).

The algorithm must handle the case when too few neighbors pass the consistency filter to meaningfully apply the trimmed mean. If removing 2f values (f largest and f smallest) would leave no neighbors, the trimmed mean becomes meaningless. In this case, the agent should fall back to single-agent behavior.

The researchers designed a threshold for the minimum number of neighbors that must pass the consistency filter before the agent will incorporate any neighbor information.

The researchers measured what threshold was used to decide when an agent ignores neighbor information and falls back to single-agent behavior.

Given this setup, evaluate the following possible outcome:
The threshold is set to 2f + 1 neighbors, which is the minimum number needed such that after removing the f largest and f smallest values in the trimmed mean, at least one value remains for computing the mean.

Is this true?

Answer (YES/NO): YES